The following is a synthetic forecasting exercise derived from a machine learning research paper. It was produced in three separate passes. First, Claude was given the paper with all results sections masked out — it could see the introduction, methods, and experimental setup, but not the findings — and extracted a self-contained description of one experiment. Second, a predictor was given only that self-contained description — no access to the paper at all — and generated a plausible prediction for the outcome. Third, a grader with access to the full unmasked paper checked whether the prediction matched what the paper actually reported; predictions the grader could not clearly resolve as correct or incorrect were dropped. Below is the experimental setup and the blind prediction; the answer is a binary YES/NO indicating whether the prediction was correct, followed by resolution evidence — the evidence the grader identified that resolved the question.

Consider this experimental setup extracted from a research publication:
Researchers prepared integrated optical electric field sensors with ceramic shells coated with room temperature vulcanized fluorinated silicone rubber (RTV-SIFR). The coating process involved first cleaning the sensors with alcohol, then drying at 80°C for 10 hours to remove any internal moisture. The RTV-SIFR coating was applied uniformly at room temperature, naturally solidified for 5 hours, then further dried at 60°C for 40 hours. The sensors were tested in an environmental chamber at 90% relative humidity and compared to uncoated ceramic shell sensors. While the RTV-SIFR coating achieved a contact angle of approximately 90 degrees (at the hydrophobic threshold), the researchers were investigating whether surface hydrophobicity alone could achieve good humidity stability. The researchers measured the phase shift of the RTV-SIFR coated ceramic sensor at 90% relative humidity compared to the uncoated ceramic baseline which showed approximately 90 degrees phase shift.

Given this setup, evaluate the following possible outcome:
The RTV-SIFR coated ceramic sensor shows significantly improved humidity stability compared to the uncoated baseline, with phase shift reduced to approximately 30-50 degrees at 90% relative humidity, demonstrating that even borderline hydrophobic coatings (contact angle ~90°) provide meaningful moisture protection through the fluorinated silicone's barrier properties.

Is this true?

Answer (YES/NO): YES